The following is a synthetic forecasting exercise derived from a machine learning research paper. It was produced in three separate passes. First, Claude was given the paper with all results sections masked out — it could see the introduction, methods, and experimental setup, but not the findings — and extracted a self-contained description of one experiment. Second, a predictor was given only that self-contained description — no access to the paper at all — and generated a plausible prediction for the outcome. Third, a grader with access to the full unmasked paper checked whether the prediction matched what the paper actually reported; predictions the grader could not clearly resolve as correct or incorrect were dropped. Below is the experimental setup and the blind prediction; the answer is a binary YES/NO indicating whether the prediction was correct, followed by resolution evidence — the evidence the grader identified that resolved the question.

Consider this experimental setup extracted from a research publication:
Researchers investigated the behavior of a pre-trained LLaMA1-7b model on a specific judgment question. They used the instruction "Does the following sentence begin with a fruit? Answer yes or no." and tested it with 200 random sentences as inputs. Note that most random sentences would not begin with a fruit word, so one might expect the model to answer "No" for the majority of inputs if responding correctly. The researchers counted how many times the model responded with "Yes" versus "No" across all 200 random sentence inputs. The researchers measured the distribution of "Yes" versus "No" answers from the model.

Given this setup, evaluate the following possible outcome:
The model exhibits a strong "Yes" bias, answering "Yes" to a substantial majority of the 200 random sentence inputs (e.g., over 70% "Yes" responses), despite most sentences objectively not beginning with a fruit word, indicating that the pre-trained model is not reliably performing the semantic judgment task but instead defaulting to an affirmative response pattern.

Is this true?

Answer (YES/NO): YES